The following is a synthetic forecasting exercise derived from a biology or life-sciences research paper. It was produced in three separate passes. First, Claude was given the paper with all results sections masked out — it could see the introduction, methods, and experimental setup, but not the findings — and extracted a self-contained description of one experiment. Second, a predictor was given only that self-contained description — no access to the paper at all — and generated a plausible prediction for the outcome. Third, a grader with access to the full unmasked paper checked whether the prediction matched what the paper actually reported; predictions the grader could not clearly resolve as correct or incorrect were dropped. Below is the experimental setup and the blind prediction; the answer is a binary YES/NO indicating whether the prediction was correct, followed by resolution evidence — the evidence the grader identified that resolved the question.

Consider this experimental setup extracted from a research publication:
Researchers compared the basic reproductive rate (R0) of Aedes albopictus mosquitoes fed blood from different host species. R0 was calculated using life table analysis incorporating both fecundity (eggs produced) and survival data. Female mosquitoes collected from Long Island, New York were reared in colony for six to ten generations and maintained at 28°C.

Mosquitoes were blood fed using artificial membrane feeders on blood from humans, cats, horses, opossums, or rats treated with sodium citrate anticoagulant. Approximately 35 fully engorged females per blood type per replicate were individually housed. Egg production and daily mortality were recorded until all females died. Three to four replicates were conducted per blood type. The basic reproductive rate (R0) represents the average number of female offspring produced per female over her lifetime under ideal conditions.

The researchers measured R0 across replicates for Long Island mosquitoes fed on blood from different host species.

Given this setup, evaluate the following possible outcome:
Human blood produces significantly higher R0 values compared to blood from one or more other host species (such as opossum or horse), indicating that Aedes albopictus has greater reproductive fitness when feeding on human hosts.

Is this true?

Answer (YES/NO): NO